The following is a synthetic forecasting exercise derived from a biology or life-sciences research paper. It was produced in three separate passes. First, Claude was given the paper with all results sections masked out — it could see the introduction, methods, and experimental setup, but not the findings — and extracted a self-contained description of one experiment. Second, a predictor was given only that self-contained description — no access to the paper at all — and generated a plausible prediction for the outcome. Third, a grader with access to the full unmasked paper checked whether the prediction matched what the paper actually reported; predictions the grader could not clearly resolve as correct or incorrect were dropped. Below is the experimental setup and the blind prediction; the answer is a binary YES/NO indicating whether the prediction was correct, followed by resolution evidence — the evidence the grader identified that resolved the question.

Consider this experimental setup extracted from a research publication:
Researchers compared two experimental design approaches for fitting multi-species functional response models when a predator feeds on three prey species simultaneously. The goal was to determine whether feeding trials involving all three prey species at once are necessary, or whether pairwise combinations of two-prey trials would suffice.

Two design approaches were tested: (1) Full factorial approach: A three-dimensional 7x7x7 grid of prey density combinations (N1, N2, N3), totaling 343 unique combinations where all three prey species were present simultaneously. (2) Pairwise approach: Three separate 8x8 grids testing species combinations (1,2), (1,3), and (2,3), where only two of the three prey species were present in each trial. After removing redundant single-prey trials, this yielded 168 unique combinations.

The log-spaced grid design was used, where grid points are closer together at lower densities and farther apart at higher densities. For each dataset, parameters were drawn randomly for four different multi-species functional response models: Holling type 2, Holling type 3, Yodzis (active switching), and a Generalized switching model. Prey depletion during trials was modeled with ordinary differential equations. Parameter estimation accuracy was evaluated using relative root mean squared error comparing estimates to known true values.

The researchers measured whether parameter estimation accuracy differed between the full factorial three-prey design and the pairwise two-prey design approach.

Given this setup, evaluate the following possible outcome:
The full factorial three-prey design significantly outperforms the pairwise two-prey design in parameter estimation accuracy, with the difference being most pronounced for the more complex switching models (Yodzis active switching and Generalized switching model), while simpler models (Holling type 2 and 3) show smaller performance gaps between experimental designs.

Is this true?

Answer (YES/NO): NO